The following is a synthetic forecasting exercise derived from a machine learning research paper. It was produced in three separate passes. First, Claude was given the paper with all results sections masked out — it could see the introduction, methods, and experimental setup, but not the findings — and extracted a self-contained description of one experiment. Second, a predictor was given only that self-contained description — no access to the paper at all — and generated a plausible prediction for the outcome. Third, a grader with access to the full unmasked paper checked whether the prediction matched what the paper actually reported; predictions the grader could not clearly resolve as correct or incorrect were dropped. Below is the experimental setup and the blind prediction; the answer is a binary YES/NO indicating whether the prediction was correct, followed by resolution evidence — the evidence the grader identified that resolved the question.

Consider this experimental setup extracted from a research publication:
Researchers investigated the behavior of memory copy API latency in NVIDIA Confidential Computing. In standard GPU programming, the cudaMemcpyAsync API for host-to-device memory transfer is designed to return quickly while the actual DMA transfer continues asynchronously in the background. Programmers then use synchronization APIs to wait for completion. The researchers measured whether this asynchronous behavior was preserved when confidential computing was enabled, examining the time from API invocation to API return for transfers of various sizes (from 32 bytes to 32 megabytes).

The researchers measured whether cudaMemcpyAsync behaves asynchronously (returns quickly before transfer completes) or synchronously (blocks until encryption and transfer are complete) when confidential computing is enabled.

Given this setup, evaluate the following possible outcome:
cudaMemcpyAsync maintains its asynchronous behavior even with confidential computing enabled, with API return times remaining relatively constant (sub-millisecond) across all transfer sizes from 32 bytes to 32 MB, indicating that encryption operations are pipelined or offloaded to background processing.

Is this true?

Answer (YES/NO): NO